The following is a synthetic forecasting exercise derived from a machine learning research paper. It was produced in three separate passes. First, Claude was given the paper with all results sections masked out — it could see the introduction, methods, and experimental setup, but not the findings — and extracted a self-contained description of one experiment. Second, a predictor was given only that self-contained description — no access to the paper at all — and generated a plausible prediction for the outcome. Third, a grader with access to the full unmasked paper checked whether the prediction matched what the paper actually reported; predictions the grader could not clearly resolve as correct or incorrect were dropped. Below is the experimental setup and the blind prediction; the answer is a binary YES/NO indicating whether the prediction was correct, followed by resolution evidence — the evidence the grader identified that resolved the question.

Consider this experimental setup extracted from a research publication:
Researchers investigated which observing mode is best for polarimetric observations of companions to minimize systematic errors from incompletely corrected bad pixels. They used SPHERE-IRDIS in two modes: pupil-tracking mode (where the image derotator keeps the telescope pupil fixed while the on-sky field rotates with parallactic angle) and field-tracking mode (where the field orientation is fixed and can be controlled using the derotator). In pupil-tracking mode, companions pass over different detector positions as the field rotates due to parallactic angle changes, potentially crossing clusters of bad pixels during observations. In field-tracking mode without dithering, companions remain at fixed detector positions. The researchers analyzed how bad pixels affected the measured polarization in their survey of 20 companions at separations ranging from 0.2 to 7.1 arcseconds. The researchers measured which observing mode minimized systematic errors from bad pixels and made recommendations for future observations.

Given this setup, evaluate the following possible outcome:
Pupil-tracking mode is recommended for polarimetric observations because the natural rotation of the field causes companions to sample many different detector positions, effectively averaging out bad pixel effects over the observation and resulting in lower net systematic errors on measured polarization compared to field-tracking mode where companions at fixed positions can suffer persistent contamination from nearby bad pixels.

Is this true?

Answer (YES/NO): NO